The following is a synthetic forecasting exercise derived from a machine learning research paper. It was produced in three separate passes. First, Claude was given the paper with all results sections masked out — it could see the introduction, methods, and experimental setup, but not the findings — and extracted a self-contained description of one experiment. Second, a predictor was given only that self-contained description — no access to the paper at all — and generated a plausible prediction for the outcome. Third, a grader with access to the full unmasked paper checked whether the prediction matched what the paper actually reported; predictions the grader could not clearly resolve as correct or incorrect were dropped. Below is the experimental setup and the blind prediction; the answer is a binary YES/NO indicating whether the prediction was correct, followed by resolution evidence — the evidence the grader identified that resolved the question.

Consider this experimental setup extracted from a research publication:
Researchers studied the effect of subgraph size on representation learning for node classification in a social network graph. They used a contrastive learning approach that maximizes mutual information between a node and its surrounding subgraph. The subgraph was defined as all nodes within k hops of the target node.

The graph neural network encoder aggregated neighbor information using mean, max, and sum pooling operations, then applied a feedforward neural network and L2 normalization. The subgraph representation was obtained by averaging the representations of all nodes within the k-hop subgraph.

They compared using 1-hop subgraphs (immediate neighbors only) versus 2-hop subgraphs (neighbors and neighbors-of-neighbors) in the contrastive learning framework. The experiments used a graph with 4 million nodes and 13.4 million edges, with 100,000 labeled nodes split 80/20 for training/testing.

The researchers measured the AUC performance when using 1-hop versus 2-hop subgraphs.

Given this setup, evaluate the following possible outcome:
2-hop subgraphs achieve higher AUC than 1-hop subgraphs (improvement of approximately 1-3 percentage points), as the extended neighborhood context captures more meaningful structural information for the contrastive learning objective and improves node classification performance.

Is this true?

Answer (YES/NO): NO